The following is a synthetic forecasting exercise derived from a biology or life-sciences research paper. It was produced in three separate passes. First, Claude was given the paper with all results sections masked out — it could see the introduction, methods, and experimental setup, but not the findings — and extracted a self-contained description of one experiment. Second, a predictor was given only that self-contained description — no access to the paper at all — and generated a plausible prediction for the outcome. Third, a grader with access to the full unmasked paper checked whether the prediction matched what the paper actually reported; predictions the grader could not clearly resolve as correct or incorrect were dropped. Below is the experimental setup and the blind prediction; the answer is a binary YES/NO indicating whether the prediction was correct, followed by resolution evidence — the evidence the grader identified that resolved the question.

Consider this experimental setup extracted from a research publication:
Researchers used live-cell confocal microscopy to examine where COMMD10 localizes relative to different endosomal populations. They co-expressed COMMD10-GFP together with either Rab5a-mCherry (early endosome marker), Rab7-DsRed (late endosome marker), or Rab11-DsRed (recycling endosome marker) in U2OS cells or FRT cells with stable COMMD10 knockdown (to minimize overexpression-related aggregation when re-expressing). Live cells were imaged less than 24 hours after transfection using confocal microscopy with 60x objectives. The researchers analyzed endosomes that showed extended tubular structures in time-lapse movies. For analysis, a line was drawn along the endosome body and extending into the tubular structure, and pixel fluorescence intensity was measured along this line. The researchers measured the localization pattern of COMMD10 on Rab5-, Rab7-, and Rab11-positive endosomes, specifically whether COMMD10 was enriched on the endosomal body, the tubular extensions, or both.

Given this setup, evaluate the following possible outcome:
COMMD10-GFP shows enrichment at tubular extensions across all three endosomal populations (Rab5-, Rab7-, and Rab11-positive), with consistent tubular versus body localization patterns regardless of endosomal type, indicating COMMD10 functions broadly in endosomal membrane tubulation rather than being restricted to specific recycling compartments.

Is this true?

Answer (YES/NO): NO